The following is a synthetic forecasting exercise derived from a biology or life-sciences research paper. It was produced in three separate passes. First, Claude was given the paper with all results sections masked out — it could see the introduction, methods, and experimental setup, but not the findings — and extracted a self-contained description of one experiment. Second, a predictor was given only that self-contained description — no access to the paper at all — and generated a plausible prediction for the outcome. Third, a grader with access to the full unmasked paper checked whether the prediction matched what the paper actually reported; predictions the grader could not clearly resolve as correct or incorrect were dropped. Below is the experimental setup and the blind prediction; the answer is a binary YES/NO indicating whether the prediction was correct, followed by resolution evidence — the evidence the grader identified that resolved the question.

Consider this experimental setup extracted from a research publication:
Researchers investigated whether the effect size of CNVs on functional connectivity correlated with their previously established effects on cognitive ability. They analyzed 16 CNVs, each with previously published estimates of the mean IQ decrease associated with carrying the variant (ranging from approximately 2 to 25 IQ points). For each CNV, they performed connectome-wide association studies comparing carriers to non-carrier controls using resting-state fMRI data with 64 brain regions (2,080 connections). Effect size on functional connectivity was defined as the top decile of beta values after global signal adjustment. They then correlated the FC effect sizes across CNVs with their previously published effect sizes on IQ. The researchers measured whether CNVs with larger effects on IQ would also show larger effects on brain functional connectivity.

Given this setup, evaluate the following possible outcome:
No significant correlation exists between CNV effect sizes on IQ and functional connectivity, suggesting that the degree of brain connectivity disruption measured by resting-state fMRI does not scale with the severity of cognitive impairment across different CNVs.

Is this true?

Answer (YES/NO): NO